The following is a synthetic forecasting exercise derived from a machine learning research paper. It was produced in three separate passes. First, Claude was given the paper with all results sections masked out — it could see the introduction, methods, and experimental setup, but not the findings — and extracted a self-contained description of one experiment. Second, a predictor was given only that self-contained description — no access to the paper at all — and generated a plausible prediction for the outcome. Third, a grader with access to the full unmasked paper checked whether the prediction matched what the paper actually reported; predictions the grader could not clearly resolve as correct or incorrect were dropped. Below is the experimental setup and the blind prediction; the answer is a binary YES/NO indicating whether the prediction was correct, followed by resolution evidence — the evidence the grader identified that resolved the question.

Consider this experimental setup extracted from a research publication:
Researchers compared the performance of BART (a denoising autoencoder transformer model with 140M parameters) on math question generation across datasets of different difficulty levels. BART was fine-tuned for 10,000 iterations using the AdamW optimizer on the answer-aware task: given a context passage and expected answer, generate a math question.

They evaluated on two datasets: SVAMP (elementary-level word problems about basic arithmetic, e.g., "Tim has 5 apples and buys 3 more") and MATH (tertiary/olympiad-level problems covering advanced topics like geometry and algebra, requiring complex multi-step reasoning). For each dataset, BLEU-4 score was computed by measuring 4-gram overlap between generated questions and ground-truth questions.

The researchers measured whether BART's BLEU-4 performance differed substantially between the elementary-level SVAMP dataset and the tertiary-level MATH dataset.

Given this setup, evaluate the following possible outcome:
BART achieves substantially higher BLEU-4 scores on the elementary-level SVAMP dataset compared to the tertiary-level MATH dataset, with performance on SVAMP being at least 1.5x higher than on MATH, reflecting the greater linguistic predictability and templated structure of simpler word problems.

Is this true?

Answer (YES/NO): NO